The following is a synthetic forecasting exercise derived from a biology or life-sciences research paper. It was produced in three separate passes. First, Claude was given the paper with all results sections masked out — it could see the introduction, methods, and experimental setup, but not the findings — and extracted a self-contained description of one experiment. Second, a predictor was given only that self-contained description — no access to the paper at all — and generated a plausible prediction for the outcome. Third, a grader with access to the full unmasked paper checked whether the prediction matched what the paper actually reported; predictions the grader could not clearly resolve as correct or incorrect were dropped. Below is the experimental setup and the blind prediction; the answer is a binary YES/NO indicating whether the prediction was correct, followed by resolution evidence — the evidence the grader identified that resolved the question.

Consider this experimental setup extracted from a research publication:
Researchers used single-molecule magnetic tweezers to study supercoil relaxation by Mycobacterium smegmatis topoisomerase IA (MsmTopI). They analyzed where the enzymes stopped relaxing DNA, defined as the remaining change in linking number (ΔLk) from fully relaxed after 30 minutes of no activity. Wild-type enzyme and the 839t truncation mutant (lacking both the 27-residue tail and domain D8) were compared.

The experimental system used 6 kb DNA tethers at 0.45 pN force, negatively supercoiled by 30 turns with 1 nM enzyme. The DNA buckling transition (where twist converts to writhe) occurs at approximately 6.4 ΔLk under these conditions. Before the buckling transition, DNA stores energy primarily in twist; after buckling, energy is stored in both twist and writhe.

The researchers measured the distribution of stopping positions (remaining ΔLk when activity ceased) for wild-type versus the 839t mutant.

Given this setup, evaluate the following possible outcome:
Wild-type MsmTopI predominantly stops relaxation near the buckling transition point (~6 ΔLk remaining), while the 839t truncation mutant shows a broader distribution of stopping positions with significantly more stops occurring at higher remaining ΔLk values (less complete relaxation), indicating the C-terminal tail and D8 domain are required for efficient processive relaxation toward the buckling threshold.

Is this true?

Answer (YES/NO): NO